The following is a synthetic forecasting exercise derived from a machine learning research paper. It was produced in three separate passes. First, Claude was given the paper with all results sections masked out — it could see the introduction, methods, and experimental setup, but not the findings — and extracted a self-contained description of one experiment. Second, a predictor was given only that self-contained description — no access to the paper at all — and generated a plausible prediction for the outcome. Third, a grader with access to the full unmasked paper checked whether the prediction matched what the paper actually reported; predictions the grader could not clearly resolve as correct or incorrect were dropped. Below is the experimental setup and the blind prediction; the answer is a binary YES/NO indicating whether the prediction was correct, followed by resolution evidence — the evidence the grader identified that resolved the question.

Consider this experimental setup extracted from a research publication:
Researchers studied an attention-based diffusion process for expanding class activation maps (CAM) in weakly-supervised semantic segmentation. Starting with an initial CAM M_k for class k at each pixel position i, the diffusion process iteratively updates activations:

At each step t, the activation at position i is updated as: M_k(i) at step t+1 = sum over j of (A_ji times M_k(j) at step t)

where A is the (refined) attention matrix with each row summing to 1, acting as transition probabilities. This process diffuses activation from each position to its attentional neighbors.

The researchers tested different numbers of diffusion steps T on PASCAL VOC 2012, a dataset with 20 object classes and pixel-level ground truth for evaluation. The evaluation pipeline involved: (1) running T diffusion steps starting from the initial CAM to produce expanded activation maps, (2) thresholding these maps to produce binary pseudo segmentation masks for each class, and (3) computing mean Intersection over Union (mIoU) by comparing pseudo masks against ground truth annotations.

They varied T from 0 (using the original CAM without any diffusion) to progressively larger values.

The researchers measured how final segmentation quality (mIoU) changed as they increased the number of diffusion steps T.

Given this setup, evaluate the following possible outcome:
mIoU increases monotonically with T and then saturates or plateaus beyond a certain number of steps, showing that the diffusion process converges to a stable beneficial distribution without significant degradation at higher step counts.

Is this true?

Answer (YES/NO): NO